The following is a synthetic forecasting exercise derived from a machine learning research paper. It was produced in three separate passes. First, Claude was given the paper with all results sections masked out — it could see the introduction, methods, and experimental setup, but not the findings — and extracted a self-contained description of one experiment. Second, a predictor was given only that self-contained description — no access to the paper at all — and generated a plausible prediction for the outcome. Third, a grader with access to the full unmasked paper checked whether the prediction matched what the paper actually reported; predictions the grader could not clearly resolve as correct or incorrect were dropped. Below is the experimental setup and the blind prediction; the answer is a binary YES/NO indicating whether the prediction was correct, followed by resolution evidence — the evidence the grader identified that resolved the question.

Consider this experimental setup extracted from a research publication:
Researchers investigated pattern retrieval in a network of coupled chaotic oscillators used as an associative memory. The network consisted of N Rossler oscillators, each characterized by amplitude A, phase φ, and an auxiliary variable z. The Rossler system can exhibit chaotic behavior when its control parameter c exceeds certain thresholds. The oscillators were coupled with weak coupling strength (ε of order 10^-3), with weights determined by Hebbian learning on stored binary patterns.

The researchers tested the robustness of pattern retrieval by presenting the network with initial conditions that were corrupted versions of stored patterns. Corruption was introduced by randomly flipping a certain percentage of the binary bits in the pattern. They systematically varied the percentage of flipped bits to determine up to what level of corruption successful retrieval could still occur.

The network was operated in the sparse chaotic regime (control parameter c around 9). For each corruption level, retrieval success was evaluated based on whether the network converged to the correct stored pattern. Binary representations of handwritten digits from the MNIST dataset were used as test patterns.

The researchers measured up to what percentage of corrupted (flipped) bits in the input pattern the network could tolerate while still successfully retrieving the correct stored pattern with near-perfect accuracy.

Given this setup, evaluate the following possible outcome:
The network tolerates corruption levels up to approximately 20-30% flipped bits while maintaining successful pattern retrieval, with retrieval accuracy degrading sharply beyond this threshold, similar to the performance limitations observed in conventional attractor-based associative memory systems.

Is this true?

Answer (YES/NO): YES